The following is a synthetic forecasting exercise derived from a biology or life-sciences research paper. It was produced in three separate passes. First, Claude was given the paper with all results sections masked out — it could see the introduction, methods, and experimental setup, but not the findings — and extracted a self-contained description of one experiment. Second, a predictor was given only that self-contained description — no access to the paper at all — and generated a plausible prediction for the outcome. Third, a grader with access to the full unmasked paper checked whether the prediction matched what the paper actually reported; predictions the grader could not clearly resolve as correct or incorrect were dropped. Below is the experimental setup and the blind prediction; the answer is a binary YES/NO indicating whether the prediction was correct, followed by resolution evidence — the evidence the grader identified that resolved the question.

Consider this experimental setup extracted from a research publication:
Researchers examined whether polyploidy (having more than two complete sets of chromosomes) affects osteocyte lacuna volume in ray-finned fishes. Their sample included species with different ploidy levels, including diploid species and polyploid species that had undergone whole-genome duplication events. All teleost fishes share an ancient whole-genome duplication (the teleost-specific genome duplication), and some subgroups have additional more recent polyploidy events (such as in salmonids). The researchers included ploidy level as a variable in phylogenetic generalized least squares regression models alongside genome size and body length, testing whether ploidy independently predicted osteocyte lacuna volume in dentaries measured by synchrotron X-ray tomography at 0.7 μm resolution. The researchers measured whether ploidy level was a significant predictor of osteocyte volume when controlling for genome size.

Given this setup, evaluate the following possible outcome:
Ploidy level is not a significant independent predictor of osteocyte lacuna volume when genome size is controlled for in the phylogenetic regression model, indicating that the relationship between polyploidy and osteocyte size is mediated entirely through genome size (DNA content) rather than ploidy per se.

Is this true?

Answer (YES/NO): YES